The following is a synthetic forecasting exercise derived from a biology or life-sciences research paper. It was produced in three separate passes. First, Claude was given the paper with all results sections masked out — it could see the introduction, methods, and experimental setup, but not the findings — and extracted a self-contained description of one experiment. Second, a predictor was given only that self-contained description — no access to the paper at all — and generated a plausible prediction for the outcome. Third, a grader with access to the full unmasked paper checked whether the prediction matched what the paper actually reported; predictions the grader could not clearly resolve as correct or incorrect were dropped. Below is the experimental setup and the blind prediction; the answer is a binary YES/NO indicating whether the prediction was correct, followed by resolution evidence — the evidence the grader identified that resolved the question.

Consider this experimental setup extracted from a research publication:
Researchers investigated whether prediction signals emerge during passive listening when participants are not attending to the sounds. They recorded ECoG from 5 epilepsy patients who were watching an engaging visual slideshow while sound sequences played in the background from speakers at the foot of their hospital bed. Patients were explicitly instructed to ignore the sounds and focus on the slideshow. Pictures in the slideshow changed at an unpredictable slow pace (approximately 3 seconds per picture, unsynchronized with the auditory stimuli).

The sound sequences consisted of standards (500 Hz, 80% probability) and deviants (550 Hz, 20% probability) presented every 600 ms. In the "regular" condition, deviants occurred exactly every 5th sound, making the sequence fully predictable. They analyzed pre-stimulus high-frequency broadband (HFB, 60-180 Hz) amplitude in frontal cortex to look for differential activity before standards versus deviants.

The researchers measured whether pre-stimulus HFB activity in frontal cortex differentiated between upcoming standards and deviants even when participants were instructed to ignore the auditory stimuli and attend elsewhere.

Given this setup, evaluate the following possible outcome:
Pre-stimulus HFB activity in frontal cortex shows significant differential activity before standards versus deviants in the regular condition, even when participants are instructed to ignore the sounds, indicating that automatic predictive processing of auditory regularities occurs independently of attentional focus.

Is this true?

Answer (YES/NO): YES